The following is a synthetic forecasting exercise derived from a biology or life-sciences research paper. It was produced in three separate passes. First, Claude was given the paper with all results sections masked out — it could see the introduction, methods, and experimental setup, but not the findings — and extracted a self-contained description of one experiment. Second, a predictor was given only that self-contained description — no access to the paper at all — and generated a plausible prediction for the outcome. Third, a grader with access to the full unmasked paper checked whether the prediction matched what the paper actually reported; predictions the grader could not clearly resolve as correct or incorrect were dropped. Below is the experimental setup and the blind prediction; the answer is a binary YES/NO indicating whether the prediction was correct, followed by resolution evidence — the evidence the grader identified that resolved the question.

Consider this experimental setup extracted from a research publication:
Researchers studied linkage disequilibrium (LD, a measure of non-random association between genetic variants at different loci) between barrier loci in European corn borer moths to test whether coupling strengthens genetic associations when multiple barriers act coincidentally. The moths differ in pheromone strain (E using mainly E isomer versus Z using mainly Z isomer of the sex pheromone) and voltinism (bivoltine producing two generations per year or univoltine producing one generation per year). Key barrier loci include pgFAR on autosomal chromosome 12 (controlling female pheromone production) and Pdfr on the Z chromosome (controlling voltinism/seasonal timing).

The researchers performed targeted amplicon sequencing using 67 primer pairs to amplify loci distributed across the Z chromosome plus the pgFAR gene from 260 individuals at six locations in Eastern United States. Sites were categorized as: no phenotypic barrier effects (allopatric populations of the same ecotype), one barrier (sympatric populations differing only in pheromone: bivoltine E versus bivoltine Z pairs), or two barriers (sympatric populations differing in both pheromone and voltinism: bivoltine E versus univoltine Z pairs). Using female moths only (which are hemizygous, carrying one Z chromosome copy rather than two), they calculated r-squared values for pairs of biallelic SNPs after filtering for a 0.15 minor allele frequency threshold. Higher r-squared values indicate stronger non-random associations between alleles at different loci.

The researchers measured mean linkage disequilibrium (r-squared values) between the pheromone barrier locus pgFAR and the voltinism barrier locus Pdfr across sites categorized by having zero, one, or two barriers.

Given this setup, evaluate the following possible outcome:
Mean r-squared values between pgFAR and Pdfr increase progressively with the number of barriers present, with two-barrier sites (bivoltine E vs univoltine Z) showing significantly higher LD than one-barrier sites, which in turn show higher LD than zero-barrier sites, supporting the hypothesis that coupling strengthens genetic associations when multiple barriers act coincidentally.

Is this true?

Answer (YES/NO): NO